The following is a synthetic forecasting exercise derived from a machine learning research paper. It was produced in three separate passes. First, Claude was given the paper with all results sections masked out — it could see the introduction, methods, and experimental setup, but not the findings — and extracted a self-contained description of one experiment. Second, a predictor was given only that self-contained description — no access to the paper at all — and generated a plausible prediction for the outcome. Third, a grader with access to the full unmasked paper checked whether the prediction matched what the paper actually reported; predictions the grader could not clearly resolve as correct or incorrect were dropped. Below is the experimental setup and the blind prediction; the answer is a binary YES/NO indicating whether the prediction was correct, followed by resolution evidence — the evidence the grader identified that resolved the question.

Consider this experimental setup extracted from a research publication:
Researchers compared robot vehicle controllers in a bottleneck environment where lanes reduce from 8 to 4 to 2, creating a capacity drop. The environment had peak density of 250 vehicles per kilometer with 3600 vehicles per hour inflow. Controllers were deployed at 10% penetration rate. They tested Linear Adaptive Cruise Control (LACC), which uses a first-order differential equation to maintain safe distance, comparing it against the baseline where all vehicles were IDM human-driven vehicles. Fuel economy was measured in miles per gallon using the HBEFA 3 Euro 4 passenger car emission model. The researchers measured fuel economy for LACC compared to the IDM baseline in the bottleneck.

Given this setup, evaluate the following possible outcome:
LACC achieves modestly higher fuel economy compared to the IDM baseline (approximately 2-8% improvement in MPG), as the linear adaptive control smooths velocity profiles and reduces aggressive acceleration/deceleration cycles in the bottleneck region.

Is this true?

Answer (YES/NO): YES